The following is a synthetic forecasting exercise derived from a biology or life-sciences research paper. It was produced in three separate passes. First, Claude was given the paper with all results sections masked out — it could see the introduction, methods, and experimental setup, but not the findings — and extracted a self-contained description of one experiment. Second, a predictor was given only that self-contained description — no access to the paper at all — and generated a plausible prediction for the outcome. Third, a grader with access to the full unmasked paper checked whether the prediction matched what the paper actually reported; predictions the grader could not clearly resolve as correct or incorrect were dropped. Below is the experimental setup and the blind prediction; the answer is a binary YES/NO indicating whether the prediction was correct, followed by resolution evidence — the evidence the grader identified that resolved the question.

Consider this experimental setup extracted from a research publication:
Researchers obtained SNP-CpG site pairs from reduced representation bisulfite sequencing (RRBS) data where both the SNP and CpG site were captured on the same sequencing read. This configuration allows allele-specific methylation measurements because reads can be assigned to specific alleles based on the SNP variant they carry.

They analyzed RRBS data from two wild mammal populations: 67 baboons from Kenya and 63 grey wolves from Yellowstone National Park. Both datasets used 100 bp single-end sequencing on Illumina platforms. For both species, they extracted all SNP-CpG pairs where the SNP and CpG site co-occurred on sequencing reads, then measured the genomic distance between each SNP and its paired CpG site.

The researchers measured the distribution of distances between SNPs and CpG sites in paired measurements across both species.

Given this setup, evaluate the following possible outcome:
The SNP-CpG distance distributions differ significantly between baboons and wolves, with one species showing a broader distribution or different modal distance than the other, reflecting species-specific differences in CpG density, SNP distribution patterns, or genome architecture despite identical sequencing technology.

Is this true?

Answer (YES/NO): NO